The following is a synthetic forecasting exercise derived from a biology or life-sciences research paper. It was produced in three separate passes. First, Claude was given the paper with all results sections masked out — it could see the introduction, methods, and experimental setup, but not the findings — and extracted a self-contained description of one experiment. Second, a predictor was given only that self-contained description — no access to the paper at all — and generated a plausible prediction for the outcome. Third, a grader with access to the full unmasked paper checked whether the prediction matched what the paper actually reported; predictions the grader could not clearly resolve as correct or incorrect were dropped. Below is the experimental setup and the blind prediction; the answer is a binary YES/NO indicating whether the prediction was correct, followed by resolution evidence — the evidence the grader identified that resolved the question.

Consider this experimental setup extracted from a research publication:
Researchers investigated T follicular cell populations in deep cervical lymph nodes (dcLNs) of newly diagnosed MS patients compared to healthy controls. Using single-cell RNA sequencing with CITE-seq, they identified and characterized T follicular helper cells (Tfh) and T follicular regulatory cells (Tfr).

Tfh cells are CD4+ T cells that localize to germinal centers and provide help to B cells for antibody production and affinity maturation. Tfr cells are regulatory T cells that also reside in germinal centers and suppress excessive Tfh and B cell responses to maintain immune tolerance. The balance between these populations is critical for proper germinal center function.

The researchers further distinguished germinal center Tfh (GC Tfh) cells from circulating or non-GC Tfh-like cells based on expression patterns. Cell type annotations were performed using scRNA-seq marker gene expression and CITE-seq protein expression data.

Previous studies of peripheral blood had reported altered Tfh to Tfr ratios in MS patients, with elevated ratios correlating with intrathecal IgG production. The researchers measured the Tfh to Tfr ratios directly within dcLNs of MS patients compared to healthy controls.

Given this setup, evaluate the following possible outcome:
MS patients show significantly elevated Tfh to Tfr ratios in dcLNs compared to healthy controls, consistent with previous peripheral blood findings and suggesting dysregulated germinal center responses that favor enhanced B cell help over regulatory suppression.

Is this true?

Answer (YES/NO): NO